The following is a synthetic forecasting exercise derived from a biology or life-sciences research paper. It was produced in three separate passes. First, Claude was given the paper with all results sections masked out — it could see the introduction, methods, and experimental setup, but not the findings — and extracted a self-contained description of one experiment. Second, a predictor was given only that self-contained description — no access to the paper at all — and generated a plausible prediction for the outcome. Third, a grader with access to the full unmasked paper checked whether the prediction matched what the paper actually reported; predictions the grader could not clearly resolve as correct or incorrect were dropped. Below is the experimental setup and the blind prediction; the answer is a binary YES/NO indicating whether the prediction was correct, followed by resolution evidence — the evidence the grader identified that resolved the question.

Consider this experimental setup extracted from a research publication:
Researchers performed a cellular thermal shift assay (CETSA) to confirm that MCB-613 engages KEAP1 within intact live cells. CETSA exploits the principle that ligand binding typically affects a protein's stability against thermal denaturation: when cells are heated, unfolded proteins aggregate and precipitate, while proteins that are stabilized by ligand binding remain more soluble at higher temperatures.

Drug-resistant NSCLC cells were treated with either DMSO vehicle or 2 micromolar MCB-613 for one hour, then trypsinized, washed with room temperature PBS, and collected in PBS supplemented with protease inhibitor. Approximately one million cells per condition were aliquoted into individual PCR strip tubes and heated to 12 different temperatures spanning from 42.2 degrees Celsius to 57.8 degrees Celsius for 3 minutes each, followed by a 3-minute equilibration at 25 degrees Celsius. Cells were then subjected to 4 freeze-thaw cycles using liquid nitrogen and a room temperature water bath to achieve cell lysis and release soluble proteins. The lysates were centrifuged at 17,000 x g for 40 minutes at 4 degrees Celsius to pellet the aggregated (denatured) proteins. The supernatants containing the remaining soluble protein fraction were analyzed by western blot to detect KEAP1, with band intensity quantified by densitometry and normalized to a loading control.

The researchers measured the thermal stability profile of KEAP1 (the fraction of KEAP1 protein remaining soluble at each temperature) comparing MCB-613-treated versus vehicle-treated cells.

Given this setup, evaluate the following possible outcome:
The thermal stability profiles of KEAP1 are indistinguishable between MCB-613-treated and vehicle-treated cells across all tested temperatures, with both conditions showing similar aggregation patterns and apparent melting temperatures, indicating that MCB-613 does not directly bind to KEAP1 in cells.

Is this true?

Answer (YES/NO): NO